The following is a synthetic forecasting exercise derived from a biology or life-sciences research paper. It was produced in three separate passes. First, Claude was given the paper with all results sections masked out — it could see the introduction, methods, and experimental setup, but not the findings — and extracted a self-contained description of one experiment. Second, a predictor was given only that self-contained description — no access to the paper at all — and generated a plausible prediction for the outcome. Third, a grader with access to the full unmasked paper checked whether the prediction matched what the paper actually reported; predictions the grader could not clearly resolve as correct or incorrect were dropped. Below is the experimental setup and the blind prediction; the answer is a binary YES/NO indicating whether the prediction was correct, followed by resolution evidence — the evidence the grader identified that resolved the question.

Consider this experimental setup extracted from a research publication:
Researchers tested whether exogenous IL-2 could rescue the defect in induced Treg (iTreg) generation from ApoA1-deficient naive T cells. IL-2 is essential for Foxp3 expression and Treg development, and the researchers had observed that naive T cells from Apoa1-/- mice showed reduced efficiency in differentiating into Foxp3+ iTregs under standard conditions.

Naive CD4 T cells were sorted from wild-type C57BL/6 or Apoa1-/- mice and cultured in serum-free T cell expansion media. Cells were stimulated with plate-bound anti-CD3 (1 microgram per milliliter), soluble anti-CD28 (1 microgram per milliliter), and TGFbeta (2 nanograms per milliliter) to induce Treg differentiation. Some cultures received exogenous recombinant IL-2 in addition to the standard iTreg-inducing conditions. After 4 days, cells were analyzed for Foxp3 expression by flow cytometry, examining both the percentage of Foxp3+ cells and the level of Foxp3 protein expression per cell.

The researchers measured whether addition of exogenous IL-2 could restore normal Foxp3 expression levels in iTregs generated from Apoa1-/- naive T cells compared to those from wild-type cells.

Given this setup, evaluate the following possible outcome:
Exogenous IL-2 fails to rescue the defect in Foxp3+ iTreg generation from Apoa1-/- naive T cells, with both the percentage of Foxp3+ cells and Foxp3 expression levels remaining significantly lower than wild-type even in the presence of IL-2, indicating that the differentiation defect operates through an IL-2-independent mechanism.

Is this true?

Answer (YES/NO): NO